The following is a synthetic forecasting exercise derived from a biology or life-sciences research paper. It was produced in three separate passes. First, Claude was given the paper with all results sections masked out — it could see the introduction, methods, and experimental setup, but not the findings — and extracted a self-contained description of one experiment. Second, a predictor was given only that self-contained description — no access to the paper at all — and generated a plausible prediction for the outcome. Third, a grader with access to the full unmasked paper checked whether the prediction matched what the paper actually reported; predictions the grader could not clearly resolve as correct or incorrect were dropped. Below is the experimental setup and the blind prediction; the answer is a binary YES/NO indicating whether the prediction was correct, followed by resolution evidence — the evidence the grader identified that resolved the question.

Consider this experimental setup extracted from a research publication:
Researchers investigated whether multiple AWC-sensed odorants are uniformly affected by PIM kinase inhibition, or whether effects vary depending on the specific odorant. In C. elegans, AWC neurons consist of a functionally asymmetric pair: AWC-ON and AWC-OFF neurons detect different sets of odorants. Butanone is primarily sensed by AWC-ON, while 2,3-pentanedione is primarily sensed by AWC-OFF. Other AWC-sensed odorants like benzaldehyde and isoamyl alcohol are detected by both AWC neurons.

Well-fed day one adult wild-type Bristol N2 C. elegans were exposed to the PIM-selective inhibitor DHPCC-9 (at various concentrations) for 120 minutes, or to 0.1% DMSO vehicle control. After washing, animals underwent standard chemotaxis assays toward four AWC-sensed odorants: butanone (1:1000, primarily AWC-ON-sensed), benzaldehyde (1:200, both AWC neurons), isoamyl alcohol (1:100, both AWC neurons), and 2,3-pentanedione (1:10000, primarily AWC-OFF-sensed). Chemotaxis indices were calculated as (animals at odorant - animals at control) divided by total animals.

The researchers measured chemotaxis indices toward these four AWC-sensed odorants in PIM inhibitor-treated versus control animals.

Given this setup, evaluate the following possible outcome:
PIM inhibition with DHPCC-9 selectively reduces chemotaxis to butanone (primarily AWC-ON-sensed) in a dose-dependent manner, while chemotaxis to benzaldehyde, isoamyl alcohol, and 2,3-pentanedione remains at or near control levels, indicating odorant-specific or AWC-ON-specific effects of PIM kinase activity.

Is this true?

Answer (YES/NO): NO